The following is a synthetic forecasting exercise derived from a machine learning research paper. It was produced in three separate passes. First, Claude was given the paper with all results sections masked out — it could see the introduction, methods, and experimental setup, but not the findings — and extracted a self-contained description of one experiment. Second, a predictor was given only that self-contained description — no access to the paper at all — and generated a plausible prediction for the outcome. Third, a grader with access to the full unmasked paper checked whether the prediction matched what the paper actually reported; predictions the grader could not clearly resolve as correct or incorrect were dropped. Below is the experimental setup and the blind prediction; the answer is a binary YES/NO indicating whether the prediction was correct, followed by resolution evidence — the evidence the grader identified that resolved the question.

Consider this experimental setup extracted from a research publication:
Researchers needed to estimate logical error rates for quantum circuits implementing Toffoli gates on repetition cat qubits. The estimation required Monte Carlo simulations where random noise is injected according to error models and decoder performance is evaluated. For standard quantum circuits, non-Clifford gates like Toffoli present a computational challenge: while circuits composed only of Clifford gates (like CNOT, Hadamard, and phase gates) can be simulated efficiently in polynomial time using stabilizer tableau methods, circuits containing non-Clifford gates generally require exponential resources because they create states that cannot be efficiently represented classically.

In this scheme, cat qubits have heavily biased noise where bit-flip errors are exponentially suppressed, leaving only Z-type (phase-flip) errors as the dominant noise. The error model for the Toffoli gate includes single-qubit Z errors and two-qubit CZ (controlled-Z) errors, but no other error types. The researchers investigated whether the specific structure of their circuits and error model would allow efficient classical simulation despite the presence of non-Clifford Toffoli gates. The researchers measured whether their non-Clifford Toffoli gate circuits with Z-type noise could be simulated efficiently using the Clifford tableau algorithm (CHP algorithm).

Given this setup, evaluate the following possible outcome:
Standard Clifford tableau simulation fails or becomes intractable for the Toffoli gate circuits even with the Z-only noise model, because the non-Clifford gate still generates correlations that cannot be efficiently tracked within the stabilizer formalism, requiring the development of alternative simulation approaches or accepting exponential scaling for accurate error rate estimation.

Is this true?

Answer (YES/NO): NO